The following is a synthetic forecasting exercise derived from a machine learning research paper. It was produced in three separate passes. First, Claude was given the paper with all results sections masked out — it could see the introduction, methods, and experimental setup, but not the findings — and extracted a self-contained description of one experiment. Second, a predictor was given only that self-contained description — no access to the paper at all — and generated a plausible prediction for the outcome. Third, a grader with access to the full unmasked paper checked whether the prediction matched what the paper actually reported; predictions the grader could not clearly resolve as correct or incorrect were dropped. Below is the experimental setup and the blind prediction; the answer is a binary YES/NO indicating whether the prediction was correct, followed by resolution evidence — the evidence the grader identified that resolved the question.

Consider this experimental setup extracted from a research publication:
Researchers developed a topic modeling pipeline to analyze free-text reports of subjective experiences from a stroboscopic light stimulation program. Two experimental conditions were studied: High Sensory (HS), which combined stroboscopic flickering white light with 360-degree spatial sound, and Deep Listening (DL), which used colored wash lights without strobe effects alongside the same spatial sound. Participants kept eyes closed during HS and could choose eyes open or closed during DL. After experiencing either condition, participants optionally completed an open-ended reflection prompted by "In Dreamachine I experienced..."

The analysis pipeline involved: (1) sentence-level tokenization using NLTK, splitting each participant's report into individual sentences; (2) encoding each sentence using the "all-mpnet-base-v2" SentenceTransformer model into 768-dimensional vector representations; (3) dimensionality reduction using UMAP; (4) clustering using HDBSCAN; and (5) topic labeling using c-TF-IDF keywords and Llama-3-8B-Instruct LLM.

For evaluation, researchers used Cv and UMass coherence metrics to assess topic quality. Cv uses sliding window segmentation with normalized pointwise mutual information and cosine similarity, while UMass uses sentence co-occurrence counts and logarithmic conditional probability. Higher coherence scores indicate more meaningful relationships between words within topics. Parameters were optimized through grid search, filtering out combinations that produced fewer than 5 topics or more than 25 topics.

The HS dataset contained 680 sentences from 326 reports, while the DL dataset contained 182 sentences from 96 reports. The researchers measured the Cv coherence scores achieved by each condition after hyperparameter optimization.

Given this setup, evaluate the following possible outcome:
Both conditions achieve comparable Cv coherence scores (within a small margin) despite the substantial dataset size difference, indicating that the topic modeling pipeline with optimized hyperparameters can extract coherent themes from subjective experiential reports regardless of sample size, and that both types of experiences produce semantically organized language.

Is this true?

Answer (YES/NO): YES